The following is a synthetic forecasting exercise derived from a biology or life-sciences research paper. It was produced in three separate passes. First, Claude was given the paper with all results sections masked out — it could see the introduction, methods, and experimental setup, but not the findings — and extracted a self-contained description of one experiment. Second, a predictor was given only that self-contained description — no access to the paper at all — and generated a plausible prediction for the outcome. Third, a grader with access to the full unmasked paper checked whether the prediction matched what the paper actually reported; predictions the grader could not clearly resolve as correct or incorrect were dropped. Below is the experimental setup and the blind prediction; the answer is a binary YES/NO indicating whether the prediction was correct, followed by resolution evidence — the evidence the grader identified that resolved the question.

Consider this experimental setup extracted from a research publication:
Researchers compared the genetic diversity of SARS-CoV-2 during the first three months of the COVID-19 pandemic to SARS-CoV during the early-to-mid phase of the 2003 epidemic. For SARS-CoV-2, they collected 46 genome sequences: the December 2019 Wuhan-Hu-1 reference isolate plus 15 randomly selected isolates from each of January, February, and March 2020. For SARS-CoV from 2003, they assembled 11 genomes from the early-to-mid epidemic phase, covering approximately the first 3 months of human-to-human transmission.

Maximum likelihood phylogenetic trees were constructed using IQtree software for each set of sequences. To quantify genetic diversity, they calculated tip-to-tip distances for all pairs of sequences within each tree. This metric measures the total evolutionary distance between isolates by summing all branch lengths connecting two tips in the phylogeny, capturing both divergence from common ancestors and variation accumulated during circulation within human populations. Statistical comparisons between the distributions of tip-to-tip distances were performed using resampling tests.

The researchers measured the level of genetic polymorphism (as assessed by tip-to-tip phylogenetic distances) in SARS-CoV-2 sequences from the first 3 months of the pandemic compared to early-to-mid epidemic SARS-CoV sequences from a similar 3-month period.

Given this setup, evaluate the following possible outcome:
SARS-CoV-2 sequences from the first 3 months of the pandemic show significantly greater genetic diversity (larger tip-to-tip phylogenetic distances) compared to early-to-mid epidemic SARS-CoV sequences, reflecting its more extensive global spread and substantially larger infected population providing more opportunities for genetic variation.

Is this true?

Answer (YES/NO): NO